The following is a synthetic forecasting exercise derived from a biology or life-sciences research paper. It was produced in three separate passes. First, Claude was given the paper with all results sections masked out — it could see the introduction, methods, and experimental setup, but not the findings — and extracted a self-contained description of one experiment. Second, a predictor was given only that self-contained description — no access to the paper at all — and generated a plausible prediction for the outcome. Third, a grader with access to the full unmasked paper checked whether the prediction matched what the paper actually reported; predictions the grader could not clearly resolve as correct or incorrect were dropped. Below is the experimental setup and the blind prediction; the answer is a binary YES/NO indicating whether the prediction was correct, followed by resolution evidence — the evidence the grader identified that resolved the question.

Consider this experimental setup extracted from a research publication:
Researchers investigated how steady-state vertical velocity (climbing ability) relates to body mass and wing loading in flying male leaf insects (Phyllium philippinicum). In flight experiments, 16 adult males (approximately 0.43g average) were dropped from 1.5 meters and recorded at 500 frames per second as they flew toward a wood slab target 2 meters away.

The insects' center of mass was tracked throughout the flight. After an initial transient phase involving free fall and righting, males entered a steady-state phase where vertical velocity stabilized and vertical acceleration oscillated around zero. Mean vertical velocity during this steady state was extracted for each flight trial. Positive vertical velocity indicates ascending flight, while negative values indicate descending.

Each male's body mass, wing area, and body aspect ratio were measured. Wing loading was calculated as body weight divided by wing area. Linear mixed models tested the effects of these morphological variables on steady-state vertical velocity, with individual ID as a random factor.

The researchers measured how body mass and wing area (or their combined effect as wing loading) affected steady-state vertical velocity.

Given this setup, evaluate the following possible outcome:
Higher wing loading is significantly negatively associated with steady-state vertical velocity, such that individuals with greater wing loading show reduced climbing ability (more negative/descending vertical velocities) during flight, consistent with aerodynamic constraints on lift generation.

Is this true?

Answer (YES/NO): YES